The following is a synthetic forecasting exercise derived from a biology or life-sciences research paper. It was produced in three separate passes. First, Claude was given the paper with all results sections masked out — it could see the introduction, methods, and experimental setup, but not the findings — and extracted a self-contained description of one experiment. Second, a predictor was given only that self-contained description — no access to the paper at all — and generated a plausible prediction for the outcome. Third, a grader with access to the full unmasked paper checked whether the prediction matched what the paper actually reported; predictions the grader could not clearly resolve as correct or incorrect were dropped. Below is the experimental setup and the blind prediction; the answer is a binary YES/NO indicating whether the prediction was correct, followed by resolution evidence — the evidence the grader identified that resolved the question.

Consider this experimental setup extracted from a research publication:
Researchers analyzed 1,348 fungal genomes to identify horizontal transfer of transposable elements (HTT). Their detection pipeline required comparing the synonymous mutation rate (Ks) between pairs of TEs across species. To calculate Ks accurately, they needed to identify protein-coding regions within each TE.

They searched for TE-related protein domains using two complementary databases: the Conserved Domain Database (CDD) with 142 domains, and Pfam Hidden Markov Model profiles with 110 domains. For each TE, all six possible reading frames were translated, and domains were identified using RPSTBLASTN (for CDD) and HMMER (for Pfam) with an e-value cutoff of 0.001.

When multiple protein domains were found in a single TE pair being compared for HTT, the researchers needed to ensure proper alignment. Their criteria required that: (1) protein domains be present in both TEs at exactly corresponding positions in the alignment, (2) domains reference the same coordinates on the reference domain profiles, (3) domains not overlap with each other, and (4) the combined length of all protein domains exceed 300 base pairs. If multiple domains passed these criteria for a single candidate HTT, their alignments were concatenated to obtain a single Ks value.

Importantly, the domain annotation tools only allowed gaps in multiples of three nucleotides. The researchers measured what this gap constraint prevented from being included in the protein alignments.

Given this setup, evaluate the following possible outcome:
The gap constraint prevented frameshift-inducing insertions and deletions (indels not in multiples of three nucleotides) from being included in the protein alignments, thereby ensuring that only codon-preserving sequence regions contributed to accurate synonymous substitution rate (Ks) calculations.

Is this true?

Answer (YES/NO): YES